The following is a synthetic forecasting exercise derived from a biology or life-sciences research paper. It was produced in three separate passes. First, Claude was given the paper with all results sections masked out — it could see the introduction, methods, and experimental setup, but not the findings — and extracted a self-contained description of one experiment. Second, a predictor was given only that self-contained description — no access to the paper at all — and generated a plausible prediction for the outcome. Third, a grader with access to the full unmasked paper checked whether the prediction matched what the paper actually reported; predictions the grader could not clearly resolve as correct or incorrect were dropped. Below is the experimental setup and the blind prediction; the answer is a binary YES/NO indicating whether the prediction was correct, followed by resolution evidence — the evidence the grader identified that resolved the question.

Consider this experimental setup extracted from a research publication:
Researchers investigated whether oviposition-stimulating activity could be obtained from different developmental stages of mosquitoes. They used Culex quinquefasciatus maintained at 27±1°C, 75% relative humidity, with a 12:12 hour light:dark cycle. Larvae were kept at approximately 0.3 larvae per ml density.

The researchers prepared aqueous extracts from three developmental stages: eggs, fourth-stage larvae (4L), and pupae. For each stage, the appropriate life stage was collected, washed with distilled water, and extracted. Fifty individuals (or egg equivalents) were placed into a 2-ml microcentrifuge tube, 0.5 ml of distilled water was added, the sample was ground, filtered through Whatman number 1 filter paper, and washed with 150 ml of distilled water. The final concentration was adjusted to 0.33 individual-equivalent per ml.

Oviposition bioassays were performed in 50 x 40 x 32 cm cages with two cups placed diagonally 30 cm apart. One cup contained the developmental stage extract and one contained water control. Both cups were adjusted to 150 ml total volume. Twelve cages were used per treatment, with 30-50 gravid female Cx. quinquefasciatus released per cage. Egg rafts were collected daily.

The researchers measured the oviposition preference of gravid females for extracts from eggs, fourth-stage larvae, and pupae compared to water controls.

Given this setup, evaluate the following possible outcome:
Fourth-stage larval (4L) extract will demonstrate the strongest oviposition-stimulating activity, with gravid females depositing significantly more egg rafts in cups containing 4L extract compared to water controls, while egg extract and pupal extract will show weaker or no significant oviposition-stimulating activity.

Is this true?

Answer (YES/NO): NO